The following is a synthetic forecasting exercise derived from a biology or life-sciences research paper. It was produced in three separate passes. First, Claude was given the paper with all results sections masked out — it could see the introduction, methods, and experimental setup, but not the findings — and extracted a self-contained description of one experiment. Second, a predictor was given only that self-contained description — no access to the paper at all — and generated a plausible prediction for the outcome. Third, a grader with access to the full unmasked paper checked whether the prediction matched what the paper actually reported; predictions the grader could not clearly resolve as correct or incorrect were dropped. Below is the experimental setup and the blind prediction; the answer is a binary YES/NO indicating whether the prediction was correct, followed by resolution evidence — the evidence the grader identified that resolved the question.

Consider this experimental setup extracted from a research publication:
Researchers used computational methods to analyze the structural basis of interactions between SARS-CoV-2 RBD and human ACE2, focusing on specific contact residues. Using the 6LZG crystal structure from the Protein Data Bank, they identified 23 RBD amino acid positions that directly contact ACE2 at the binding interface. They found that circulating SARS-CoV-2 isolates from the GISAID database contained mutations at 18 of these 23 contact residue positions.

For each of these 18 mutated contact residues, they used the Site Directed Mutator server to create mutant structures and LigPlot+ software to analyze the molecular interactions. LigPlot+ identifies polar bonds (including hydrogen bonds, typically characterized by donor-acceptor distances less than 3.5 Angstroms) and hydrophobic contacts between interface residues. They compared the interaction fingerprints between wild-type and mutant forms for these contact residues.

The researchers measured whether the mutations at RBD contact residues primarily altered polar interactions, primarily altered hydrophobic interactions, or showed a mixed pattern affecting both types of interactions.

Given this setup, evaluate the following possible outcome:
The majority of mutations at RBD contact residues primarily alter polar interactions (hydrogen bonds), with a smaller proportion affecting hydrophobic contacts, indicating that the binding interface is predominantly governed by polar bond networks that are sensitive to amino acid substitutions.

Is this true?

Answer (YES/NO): NO